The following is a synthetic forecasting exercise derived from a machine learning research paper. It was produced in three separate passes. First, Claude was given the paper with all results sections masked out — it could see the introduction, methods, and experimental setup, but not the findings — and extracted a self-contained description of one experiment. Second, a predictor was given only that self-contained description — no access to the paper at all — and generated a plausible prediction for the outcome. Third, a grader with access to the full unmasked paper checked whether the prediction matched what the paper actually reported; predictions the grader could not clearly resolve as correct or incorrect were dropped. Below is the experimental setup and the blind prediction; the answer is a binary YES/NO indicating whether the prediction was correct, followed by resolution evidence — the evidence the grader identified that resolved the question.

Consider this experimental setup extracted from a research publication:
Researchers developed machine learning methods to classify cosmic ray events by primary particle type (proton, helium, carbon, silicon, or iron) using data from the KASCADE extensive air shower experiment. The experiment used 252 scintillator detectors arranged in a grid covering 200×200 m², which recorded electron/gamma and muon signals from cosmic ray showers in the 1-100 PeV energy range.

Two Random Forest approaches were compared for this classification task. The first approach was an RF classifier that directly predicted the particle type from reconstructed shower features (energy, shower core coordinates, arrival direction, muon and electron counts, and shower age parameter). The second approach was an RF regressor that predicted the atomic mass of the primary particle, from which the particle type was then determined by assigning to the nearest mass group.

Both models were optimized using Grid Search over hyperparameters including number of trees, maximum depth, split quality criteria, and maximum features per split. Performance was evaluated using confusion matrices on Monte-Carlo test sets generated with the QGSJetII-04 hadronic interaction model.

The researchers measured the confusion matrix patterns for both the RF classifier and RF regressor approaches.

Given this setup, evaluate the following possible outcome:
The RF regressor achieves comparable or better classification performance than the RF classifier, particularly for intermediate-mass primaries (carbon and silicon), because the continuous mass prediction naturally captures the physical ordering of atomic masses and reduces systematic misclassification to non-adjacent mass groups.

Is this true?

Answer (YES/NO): NO